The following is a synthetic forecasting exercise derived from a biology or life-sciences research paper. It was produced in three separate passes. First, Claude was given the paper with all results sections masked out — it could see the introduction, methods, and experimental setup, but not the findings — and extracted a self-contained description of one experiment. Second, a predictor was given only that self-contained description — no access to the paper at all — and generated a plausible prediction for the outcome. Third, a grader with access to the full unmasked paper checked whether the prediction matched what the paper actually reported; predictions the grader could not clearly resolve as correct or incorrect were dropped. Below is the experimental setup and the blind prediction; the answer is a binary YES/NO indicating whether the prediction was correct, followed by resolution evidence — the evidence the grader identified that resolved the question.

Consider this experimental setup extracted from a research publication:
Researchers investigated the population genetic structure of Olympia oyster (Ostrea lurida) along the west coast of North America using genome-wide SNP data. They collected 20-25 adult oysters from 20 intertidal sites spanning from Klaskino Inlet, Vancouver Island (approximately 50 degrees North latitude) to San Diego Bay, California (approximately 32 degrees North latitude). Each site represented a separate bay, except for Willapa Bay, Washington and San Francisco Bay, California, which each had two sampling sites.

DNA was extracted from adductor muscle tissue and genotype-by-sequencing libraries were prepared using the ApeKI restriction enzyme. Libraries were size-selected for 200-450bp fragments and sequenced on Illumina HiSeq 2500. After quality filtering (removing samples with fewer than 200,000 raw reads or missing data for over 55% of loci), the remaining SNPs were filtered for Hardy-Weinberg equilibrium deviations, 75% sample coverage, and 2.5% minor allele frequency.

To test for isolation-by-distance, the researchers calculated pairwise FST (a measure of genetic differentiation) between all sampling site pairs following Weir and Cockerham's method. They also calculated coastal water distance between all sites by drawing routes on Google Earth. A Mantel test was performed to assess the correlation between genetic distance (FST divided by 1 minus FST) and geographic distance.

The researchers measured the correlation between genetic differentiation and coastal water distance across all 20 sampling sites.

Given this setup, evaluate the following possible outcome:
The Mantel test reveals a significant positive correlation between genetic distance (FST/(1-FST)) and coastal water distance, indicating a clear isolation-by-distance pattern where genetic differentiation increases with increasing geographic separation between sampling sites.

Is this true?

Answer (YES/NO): YES